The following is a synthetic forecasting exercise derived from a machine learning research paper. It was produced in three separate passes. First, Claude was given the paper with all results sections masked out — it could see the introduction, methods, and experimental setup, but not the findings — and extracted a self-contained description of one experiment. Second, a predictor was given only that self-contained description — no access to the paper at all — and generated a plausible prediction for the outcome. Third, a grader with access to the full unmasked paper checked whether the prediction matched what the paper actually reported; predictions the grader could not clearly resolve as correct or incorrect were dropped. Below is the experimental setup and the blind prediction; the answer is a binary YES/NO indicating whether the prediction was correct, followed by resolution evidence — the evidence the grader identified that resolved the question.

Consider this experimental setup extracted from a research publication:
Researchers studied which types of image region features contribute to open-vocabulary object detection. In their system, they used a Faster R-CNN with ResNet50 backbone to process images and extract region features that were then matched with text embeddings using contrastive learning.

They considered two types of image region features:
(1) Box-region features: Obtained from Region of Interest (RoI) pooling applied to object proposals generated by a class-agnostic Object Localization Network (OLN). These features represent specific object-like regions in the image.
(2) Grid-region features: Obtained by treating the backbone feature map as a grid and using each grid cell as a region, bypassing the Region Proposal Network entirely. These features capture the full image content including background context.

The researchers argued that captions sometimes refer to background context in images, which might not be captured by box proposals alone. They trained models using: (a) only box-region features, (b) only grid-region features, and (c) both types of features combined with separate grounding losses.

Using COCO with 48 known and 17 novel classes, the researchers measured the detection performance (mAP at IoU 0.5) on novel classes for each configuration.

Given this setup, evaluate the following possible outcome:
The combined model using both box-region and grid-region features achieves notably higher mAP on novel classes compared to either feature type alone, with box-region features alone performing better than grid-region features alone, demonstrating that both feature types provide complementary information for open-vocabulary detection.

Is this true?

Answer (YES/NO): YES